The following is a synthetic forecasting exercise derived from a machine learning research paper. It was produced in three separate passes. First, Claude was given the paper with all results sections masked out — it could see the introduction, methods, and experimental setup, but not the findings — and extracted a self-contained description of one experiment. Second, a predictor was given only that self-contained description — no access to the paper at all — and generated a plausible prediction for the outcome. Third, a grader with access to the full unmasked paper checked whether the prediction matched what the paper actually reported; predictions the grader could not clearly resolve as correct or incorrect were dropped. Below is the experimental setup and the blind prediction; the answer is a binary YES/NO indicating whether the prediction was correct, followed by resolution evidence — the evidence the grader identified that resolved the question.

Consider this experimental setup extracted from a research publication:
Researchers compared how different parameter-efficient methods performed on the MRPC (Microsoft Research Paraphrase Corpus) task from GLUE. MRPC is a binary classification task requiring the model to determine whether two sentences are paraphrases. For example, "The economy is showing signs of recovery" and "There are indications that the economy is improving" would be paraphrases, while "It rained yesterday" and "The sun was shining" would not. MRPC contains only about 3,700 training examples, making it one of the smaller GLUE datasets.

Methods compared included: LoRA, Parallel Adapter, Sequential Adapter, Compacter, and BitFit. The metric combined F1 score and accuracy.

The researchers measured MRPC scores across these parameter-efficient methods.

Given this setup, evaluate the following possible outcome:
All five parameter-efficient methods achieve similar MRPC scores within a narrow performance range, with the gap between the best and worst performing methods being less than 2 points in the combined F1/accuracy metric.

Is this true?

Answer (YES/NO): YES